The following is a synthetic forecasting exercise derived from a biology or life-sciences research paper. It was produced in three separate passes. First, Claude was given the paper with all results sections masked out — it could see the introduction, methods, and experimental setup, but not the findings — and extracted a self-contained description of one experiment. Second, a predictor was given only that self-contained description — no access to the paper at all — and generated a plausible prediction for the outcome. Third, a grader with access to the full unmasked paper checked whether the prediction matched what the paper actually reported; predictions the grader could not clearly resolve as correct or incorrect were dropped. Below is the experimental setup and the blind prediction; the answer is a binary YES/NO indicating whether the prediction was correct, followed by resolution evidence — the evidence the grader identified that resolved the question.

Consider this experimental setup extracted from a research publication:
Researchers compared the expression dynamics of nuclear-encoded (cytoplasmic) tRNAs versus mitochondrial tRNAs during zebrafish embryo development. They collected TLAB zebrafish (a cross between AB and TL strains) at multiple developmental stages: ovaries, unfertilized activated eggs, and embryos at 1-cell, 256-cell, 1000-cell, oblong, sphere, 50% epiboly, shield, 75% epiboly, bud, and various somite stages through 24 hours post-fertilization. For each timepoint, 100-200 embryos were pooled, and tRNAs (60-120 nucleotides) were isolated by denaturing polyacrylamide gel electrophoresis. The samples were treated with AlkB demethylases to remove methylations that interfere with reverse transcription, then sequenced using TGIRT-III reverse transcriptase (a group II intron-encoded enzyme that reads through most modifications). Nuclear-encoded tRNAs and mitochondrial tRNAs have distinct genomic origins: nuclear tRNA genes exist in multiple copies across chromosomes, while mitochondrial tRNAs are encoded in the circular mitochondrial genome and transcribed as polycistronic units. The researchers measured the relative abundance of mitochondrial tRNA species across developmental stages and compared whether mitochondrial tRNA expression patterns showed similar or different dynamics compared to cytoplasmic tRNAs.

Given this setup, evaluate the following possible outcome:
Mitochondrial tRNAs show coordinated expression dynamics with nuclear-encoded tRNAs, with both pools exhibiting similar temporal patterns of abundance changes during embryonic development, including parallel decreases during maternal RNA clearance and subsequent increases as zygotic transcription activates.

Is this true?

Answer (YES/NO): NO